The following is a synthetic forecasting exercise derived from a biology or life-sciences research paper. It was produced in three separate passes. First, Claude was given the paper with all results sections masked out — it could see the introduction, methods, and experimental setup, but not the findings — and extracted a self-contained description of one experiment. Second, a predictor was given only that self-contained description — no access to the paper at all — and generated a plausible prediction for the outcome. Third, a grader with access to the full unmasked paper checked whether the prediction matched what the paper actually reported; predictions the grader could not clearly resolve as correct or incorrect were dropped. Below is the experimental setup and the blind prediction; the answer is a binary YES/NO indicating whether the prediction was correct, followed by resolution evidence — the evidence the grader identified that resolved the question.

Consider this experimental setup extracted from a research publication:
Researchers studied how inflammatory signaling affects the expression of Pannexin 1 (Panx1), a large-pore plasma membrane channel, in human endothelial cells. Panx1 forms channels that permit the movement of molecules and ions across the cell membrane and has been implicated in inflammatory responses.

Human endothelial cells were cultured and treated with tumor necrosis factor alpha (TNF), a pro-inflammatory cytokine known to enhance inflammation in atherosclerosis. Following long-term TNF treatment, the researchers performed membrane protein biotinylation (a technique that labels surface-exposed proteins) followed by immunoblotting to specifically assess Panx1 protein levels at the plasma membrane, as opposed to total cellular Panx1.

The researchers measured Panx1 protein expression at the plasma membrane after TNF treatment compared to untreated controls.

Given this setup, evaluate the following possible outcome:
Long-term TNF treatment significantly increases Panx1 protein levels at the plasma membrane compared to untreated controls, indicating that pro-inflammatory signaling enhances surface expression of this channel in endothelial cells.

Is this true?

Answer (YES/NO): YES